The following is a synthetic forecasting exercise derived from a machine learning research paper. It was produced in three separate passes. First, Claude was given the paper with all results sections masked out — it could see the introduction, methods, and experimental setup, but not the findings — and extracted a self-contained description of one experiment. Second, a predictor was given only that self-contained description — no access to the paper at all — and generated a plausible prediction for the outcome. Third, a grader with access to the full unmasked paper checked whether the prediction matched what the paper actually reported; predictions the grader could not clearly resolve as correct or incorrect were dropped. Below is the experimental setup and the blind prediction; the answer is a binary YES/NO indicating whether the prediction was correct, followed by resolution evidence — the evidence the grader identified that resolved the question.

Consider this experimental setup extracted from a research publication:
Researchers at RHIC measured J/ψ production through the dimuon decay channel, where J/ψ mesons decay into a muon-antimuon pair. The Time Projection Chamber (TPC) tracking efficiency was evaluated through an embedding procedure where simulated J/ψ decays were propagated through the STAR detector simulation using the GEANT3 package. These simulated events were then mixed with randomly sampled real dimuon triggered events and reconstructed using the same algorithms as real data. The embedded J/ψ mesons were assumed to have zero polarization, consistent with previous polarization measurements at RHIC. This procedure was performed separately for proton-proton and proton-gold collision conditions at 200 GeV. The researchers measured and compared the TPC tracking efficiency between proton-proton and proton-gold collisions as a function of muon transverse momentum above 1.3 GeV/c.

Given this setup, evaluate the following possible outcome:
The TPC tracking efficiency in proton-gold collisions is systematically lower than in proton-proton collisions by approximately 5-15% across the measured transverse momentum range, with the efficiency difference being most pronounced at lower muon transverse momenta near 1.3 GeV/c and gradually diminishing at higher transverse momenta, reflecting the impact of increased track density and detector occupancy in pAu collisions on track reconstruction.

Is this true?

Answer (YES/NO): NO